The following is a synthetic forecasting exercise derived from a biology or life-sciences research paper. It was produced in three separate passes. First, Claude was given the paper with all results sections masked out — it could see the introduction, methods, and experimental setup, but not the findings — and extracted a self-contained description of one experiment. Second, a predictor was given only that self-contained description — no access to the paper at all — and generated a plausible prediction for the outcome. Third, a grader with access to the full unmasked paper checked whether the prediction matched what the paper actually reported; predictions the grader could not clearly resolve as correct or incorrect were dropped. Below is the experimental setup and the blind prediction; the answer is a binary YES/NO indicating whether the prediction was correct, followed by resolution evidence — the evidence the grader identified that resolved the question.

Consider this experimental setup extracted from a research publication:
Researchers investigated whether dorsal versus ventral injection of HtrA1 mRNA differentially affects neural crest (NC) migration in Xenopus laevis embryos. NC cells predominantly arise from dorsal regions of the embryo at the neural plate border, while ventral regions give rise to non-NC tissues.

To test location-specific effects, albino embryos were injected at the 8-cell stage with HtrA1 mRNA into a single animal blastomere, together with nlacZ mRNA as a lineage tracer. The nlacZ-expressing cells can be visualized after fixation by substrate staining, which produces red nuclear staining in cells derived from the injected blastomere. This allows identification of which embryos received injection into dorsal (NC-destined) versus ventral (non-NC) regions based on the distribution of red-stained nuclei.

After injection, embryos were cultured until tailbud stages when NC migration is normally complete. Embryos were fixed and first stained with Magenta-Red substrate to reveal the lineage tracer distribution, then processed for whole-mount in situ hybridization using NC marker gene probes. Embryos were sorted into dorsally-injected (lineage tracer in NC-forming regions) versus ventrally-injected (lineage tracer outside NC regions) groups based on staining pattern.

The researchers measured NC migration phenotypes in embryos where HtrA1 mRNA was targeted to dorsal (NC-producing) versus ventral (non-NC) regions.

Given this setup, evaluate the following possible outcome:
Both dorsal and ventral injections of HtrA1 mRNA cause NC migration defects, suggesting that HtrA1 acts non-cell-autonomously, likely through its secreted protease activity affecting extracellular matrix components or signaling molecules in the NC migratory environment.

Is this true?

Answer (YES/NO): YES